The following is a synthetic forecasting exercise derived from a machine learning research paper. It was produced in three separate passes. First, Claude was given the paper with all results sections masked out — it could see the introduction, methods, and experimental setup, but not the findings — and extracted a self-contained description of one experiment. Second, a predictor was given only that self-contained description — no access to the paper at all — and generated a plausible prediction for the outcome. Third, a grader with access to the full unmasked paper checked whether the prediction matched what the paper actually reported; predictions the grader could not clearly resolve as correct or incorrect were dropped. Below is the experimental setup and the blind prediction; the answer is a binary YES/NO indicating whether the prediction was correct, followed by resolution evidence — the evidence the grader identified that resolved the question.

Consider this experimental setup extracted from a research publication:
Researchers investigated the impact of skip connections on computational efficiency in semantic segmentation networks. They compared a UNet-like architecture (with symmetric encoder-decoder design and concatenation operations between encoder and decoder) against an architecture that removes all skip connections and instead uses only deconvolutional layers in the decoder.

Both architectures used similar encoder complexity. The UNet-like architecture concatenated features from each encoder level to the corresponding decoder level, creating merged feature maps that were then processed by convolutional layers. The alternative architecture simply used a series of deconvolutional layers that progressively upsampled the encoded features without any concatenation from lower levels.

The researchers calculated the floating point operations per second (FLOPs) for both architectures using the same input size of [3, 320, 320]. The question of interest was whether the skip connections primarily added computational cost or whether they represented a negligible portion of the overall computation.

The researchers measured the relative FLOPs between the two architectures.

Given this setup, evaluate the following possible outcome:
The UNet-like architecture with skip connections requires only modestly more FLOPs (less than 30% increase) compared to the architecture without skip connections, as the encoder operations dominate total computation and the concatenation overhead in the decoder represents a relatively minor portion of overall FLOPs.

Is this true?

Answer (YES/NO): NO